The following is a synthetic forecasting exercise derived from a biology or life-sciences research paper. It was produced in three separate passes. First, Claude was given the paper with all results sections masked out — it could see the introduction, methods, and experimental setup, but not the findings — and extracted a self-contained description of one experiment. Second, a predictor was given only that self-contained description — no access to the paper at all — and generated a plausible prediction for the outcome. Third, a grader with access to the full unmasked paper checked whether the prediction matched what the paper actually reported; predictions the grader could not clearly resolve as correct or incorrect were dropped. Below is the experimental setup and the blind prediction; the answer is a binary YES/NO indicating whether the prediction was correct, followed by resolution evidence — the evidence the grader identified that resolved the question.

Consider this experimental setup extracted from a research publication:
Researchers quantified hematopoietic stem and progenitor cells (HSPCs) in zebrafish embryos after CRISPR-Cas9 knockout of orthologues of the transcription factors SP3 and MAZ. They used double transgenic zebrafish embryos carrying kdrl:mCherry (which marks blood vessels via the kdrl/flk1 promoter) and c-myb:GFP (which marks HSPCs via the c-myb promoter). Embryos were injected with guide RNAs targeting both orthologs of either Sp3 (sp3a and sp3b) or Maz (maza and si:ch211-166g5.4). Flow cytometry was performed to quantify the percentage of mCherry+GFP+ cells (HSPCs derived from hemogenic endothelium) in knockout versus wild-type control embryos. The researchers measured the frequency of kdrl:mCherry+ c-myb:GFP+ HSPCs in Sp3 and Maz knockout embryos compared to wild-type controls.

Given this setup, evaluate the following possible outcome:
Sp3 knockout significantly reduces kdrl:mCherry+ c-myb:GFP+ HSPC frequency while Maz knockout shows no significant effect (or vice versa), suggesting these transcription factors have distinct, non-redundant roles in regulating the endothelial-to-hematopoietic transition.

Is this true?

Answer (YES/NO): NO